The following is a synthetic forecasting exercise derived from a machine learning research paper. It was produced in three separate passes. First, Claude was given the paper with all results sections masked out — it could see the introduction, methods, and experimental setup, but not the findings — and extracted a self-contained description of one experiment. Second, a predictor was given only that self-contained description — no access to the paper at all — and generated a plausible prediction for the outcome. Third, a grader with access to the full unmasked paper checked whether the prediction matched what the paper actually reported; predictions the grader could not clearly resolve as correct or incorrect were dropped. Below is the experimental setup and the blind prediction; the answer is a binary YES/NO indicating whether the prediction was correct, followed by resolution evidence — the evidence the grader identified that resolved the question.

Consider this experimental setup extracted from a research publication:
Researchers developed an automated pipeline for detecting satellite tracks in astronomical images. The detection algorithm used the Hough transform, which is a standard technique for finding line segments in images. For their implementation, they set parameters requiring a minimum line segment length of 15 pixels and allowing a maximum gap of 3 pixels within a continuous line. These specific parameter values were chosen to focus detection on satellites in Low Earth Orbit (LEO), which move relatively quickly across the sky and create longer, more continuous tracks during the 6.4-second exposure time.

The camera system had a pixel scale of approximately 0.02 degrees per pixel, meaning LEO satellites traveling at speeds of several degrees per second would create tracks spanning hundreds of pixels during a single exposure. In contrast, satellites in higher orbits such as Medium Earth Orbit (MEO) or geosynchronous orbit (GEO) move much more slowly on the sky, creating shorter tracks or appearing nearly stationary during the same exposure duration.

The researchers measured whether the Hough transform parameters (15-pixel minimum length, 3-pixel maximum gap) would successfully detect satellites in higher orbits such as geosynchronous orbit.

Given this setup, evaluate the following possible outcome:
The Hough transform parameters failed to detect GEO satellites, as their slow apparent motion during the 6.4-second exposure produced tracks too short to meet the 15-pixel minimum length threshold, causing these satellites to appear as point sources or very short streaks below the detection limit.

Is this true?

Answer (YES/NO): YES